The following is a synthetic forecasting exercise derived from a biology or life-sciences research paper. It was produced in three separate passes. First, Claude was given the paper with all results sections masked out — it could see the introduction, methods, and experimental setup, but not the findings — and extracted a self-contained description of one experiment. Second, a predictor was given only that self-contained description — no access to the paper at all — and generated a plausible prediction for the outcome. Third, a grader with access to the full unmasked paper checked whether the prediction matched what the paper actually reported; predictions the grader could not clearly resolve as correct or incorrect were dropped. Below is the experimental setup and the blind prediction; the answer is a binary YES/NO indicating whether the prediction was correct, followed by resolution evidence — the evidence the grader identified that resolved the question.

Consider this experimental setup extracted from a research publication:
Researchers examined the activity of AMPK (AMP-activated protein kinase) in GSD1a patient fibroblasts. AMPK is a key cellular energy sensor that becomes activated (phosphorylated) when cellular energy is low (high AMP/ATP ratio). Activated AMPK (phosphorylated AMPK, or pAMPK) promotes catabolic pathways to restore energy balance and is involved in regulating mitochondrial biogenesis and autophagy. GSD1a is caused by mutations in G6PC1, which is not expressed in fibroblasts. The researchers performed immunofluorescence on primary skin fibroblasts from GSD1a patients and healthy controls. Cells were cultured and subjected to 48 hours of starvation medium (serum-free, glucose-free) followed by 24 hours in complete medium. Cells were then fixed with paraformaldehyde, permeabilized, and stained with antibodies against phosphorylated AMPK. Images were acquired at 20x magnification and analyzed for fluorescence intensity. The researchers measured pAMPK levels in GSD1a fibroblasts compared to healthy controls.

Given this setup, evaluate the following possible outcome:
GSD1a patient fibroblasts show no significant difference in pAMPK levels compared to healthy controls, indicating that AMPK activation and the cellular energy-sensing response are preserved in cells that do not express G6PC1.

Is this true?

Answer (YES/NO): NO